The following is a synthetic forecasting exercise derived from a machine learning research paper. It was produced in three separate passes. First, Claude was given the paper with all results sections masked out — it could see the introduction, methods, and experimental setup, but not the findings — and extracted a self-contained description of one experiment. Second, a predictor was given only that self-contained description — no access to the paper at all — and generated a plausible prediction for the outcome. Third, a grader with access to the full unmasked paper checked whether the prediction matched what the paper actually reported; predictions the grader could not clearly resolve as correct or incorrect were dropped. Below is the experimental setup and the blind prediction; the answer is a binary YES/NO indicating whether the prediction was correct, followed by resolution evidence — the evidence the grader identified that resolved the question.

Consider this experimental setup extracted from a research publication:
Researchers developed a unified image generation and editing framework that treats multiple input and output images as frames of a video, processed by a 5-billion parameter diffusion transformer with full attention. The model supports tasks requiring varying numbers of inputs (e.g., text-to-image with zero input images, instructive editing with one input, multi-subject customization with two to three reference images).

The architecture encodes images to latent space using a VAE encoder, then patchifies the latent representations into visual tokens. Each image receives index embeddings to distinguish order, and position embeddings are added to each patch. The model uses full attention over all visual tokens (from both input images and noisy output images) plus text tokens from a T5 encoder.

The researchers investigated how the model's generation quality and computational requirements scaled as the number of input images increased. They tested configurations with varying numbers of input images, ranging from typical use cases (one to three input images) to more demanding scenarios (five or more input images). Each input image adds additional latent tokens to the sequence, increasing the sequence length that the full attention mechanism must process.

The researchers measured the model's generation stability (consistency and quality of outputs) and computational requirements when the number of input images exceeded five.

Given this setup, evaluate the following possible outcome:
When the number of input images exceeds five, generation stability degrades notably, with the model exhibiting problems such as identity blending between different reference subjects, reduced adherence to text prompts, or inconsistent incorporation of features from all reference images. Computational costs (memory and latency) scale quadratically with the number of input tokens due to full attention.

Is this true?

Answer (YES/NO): NO